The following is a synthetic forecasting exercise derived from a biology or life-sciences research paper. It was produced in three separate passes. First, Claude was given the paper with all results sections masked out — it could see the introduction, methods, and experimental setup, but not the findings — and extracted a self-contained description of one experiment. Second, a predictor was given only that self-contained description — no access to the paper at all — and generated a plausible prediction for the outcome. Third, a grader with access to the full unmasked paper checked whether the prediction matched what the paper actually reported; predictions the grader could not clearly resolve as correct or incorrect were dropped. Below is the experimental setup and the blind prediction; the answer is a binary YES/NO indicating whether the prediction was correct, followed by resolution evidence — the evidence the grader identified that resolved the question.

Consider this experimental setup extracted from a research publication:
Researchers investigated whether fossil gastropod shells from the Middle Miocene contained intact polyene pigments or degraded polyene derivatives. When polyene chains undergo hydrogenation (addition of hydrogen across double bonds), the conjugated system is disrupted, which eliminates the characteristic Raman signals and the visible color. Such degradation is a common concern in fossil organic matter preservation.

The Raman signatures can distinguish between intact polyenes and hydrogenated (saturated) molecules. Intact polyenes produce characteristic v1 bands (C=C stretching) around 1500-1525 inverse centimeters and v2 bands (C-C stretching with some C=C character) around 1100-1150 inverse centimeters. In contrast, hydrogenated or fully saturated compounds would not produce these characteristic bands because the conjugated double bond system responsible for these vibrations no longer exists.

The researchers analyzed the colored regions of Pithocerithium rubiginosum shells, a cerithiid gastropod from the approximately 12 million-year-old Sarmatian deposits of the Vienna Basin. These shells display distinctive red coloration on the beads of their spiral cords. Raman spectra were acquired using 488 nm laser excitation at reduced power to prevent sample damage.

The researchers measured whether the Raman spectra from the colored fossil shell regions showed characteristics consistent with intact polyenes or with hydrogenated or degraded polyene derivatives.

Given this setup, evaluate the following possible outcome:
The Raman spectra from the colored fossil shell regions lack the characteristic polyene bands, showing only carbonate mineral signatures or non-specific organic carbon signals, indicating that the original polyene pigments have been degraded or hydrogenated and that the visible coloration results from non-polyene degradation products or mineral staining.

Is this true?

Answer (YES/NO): NO